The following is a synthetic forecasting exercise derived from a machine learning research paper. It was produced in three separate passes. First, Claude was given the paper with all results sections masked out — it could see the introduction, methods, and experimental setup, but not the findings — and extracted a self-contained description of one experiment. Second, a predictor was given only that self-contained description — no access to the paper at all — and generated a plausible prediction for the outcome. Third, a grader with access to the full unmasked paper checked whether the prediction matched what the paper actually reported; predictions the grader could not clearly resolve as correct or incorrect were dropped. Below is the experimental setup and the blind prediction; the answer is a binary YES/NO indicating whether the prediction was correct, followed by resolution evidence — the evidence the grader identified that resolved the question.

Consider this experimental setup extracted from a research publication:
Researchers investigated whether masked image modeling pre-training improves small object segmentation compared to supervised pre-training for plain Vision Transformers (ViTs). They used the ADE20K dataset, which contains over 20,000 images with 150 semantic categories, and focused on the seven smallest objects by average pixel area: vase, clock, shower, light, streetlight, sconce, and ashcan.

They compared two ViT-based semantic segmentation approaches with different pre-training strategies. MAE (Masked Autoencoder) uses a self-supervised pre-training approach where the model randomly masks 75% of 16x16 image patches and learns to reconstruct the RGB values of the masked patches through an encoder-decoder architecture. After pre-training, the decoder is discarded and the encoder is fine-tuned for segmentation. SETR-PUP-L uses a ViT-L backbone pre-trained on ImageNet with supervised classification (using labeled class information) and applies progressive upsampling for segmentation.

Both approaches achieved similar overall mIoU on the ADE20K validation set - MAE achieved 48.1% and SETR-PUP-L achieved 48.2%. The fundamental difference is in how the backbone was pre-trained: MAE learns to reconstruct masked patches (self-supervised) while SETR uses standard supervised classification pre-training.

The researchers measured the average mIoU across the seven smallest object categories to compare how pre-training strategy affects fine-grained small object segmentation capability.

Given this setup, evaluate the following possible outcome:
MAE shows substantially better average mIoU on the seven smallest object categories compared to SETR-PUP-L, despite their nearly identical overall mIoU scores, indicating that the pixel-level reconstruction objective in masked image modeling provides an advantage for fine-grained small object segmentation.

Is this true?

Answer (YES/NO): YES